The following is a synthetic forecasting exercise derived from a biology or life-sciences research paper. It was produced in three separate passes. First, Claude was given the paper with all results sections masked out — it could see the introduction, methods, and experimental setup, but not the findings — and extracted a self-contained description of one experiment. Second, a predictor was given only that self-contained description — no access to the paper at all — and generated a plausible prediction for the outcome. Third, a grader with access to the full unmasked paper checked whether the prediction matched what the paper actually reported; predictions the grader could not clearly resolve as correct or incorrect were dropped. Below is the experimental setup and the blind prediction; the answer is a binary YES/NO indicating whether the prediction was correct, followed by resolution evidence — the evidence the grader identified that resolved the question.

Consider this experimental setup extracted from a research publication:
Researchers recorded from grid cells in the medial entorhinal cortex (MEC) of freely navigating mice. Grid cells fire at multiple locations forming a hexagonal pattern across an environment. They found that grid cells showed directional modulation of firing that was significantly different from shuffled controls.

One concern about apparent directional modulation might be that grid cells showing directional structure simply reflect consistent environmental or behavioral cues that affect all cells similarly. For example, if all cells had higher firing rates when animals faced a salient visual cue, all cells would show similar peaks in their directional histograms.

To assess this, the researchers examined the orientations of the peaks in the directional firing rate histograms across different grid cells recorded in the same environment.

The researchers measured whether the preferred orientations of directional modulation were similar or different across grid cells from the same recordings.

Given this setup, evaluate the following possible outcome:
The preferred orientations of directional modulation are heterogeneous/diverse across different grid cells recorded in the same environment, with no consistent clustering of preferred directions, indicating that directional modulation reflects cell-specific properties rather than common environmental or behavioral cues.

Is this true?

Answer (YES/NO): YES